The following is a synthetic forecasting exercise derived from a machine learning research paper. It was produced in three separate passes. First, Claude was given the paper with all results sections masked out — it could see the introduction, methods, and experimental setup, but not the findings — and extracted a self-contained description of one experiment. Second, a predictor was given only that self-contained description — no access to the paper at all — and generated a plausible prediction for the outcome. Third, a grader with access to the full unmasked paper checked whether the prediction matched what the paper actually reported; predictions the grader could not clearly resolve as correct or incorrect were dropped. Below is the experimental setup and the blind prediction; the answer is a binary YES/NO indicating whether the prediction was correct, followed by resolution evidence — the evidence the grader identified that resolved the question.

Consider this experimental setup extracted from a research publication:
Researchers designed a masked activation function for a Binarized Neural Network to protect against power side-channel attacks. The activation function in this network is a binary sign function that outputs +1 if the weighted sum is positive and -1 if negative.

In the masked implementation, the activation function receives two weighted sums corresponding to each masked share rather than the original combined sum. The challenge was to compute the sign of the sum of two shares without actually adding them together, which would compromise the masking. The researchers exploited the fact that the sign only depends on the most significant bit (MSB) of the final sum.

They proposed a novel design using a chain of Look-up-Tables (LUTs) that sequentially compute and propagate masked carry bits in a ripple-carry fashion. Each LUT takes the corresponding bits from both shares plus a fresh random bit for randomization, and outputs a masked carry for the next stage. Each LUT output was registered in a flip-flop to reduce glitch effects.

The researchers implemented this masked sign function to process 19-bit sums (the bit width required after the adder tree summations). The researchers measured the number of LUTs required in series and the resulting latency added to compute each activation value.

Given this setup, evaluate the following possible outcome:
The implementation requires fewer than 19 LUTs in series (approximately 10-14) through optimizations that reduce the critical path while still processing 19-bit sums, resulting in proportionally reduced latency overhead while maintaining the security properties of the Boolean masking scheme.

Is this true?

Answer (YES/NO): NO